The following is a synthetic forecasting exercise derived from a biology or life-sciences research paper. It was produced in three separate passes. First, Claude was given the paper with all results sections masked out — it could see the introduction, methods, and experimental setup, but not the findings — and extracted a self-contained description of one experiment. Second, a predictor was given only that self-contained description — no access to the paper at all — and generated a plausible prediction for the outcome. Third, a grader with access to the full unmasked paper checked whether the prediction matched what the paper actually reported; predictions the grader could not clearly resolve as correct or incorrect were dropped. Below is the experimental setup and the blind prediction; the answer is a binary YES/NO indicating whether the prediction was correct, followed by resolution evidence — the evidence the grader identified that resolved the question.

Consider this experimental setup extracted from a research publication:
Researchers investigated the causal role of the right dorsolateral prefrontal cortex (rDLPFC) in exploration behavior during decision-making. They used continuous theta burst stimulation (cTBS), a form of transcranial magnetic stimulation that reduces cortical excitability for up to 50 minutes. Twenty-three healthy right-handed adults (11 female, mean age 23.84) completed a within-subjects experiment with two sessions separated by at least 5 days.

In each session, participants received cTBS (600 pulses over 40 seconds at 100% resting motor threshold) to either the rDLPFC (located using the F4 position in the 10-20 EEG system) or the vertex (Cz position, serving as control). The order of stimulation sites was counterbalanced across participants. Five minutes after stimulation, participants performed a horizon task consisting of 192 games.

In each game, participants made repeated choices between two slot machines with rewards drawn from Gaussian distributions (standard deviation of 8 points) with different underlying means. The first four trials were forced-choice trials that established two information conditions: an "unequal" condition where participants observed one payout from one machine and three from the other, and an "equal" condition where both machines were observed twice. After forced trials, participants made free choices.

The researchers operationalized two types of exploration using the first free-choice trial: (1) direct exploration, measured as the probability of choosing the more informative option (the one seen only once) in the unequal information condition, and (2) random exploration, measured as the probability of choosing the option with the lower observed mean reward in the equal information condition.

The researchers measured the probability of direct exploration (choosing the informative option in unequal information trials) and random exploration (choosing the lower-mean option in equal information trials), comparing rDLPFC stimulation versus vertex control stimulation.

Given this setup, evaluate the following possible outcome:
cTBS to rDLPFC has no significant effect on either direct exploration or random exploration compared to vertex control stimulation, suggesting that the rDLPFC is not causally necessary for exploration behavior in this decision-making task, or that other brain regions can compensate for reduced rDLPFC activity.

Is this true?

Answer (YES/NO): NO